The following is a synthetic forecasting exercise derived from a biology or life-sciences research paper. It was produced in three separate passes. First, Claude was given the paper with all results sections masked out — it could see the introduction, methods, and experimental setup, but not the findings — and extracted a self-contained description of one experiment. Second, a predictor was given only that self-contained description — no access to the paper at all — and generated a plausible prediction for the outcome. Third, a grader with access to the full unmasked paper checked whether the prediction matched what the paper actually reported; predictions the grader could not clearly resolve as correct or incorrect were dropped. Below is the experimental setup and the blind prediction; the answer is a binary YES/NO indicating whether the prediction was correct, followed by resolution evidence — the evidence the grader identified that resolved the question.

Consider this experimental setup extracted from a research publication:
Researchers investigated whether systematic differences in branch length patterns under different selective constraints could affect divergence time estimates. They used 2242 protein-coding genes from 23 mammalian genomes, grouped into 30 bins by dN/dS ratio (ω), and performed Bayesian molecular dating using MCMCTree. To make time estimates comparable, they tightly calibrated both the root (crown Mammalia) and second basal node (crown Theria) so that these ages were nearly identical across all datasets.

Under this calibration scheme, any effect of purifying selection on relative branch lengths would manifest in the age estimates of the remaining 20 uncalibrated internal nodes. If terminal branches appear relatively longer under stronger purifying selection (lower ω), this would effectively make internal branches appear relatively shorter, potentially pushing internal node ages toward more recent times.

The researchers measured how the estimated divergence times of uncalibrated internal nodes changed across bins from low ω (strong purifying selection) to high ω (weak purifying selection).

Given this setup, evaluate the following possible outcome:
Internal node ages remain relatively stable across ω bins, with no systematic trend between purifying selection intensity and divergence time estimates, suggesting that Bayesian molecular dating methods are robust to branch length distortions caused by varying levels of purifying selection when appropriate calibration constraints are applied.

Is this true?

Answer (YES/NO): NO